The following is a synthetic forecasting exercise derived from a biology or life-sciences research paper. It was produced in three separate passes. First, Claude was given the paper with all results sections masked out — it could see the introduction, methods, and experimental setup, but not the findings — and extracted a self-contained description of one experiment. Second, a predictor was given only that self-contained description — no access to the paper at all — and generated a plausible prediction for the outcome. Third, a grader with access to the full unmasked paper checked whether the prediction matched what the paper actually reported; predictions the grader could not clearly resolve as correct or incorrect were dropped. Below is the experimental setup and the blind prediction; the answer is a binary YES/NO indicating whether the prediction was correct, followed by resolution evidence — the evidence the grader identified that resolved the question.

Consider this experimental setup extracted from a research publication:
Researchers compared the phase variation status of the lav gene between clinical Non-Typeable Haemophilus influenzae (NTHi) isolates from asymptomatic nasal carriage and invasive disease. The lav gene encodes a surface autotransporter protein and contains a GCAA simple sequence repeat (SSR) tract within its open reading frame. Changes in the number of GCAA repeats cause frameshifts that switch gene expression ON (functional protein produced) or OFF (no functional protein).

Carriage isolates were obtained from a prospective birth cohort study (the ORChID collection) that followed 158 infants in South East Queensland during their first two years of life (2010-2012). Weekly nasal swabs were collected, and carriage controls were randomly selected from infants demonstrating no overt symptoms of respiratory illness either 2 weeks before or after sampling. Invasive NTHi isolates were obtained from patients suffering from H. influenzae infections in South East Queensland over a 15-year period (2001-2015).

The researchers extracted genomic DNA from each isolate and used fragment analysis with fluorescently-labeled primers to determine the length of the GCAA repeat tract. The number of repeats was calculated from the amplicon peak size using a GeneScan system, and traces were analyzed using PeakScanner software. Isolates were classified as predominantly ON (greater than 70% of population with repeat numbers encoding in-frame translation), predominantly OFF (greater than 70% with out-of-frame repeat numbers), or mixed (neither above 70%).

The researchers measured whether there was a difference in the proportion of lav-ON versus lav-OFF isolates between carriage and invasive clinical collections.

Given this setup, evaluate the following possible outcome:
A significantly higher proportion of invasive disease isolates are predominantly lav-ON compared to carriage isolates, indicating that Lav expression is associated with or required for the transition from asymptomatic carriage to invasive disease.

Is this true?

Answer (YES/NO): NO